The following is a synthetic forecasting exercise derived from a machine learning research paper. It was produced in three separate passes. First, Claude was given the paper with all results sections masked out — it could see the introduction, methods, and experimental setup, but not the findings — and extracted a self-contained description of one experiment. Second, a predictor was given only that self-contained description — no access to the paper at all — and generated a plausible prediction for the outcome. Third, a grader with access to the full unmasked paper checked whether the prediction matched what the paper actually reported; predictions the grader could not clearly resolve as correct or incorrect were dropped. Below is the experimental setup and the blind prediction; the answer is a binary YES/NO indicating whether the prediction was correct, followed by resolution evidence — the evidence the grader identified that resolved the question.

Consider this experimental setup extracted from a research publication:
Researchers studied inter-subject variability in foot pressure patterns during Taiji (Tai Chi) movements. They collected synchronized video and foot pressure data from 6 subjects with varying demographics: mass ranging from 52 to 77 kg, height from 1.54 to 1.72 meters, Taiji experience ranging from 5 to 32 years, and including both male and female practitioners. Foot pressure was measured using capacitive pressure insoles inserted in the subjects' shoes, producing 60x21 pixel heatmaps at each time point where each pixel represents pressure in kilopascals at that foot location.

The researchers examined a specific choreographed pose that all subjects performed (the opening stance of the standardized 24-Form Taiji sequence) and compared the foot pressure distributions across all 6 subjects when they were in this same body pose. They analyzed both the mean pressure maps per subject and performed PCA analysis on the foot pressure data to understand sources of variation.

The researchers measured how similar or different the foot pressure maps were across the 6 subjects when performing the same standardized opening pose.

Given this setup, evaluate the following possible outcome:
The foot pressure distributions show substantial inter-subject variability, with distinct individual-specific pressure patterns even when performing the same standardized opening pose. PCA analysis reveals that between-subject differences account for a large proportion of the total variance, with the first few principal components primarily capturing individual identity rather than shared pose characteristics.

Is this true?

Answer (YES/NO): NO